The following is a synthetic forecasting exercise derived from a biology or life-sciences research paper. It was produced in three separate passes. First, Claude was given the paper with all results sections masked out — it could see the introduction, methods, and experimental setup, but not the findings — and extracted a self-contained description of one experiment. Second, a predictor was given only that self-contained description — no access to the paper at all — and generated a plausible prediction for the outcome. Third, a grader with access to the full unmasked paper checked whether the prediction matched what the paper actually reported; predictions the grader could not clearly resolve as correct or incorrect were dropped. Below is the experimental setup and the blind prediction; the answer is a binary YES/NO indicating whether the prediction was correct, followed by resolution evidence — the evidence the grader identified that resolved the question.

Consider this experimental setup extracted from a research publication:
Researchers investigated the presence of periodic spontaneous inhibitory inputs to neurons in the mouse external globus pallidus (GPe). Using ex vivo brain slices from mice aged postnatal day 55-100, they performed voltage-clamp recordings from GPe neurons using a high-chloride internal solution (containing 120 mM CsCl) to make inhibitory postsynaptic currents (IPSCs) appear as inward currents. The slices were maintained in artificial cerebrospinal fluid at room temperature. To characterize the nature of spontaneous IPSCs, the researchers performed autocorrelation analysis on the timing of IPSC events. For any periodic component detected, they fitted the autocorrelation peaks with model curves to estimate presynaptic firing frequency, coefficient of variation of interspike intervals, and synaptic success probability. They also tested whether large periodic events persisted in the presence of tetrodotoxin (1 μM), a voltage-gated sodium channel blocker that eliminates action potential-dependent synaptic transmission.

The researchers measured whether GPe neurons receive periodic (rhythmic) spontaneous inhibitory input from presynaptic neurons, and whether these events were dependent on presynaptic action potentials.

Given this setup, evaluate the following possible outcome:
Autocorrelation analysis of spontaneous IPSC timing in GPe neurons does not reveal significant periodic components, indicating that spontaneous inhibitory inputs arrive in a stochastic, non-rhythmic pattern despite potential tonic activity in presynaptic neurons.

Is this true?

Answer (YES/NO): NO